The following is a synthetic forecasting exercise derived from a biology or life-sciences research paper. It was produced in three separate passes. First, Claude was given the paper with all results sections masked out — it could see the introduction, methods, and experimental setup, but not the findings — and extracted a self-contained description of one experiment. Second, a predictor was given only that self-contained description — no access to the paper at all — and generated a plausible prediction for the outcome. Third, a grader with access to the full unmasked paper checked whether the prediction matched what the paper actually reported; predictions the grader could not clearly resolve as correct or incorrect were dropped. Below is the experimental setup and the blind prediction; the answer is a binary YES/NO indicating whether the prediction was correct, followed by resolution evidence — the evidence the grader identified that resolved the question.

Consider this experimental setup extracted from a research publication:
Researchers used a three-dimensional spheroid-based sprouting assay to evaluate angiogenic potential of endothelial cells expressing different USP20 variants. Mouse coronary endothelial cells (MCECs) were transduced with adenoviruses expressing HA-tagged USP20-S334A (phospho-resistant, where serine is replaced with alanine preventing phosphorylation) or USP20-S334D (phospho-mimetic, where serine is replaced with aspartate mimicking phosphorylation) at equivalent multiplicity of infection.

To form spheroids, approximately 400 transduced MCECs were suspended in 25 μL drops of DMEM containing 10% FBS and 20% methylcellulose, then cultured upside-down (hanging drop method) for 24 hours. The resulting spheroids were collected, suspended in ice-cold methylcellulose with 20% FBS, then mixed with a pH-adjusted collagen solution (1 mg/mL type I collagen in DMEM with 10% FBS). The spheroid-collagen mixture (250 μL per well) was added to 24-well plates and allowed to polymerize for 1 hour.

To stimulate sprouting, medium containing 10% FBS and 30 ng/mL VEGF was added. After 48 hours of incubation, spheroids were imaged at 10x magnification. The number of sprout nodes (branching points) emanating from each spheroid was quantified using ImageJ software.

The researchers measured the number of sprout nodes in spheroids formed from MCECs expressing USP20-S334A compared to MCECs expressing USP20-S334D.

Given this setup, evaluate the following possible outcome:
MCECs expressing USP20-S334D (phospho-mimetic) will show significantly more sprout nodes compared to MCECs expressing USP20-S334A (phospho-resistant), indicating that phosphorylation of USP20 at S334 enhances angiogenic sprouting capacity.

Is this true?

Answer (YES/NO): YES